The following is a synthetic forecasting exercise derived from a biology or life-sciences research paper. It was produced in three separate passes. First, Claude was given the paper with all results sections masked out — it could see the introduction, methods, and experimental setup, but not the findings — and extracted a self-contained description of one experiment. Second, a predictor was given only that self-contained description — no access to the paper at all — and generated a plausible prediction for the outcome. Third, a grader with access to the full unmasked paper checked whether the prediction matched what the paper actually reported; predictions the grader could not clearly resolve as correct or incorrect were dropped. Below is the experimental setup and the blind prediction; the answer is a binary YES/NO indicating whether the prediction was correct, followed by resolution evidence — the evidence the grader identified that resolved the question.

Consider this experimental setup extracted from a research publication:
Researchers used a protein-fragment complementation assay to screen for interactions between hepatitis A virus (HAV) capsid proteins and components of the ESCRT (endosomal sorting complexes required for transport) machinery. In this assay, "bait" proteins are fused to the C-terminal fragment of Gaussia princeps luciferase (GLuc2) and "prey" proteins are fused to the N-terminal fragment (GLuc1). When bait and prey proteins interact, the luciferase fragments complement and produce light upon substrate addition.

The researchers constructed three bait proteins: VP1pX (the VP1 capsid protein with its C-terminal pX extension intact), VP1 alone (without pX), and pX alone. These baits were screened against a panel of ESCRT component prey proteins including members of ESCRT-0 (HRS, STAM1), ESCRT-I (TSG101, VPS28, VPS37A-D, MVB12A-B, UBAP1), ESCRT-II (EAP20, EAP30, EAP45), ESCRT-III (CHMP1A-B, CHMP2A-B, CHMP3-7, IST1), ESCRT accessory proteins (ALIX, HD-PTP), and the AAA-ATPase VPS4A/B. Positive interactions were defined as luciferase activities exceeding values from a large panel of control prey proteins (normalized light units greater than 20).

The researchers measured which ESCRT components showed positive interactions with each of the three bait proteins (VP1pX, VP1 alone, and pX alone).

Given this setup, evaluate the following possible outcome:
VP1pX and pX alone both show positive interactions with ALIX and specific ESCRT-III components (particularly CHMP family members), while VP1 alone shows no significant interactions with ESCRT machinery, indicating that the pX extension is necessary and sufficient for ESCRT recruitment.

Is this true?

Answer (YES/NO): NO